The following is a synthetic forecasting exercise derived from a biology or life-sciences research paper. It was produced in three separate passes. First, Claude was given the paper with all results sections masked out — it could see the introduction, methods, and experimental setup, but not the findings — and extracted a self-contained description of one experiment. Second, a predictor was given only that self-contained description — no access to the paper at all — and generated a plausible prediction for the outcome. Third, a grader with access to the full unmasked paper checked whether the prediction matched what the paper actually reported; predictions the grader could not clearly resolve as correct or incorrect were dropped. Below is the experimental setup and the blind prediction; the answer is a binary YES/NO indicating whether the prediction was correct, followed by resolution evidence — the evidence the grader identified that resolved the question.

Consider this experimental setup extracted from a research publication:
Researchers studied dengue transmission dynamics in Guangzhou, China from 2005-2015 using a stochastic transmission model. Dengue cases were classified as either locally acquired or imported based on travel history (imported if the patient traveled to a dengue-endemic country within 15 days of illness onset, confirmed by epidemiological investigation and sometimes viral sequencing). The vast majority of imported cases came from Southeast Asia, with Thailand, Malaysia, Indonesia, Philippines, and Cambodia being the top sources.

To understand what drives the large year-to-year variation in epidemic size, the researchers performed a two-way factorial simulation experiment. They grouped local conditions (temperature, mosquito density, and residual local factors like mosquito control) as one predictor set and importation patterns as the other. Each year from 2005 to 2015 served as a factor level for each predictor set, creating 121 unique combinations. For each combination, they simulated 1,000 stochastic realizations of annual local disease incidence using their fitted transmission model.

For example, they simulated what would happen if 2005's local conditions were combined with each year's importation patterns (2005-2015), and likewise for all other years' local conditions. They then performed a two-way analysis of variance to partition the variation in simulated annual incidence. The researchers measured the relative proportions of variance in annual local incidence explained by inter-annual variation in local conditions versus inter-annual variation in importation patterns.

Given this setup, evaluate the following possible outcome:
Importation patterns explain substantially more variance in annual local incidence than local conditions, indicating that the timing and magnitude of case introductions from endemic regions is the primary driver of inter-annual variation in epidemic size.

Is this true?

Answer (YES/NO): NO